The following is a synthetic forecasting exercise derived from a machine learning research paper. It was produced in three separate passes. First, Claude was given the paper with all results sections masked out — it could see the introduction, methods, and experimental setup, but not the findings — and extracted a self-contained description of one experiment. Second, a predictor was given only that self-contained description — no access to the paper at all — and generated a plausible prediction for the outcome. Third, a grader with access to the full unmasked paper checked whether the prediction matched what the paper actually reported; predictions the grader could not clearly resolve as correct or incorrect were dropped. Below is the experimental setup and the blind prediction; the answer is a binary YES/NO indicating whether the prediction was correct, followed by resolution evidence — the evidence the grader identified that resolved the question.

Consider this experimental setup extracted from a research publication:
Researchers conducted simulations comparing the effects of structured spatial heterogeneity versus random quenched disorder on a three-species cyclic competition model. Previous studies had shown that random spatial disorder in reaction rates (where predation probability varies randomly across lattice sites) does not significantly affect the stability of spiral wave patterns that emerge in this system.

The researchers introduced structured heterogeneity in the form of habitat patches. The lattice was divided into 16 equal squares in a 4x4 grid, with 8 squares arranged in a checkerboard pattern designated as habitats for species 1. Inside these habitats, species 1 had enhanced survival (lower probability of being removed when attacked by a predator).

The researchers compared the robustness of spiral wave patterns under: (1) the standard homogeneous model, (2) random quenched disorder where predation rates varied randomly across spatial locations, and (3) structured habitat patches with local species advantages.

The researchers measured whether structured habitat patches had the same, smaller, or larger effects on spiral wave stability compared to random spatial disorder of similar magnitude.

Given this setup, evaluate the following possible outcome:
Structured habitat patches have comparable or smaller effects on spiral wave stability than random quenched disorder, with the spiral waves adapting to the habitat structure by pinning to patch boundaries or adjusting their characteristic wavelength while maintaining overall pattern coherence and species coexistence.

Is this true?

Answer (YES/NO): NO